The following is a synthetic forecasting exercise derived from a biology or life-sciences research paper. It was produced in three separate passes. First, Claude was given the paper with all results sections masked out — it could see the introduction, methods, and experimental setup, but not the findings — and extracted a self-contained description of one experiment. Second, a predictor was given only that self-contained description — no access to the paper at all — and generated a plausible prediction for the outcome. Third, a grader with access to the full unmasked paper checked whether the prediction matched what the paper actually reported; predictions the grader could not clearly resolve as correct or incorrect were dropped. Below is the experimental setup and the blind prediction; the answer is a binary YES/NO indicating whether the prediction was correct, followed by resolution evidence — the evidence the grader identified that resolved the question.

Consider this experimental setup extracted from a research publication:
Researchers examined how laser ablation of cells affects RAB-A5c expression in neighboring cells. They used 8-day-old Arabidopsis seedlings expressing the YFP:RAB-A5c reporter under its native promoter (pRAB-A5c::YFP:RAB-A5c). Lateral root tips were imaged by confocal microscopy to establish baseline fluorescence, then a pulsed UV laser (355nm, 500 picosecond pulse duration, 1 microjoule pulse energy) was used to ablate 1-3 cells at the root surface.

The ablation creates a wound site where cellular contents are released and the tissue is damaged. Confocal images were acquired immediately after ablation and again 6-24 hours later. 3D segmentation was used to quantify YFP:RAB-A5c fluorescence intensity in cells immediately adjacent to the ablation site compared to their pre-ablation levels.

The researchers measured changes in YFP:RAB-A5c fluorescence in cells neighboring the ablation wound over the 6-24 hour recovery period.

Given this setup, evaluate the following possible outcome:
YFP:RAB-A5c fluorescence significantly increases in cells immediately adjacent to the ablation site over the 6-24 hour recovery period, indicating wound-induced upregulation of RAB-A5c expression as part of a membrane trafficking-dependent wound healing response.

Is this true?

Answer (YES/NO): NO